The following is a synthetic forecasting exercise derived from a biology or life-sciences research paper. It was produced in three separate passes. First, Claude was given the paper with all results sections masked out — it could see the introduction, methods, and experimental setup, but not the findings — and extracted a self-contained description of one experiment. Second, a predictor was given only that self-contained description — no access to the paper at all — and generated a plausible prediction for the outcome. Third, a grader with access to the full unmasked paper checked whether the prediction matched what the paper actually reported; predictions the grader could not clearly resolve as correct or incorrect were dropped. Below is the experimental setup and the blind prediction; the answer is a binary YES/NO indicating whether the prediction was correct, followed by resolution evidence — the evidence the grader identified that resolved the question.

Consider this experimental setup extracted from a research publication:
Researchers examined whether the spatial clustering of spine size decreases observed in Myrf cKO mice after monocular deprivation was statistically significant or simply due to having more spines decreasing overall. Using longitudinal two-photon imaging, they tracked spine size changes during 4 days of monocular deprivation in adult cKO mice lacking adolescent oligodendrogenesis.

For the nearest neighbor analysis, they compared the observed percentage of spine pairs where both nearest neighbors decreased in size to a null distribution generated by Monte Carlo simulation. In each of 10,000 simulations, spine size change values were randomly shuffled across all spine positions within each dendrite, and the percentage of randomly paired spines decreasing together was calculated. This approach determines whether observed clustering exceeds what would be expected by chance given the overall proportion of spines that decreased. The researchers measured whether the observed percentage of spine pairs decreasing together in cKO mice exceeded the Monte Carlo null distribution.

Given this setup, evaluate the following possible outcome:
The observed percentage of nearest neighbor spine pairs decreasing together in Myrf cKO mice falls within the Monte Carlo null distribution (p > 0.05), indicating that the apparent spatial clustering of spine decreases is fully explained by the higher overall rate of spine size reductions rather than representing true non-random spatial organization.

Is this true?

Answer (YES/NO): NO